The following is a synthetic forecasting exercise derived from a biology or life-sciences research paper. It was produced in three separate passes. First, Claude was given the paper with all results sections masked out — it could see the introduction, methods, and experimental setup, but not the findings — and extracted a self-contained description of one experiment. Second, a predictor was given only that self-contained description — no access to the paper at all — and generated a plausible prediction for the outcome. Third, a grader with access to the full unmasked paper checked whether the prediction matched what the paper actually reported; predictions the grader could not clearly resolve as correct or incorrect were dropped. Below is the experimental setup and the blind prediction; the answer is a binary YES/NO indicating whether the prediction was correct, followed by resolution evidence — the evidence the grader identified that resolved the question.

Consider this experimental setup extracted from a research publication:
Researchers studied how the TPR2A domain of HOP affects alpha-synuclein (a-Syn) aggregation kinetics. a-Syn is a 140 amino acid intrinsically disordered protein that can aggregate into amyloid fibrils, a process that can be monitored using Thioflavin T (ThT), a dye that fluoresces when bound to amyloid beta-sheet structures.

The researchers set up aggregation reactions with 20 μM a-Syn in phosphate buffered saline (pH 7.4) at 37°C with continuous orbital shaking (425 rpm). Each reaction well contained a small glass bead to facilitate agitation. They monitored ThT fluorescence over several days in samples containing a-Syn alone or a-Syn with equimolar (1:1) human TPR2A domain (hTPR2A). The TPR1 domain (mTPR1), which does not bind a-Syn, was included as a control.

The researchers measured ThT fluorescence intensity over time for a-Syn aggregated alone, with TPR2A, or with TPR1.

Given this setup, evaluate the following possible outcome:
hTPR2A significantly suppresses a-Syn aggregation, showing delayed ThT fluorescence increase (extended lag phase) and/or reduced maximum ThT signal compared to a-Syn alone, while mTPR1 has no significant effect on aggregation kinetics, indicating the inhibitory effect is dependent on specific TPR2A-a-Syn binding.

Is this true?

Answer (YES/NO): YES